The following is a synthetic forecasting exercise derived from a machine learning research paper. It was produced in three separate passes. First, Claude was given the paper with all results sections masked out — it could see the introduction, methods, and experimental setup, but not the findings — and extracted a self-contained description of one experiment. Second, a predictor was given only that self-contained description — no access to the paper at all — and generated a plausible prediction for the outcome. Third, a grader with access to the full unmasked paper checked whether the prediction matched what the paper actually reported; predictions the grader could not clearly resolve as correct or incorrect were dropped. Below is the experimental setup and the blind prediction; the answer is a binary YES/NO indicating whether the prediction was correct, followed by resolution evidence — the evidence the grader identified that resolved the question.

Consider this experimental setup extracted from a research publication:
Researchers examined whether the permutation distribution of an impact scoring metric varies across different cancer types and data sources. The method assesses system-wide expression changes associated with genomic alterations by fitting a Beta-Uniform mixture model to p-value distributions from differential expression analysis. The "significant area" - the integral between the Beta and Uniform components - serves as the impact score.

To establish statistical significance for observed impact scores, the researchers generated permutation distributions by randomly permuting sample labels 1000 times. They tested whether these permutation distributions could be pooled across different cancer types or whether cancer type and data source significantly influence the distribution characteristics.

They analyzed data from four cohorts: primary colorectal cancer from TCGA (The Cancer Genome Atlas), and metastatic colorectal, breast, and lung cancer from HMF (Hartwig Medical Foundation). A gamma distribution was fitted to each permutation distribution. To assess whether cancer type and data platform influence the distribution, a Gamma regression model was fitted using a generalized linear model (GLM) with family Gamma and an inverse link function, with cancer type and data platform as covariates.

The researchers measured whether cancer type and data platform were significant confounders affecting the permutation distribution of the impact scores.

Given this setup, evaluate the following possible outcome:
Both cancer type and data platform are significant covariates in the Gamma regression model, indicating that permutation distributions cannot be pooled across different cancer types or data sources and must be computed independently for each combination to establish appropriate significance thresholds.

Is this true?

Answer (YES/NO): YES